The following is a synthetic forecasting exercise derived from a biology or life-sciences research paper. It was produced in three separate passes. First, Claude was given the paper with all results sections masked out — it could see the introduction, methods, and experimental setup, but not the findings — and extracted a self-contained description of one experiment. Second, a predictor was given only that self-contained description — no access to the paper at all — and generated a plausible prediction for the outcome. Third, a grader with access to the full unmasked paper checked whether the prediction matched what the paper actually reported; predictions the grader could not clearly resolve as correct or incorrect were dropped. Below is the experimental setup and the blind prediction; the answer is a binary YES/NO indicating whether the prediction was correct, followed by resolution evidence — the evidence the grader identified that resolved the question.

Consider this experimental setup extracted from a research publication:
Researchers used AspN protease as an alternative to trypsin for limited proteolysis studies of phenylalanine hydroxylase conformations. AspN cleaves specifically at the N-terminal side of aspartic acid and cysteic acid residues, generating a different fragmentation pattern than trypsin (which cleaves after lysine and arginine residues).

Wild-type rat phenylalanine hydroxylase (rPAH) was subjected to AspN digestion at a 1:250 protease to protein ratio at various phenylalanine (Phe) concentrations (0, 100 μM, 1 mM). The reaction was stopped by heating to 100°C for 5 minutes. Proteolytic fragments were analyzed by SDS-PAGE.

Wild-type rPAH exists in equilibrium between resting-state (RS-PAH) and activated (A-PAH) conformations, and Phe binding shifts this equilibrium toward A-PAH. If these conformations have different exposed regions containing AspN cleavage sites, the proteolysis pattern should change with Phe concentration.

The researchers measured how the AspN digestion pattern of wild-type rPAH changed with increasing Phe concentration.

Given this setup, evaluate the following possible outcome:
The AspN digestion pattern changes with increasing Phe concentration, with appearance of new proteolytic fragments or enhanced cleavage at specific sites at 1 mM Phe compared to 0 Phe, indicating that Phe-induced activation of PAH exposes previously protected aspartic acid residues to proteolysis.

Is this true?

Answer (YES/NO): YES